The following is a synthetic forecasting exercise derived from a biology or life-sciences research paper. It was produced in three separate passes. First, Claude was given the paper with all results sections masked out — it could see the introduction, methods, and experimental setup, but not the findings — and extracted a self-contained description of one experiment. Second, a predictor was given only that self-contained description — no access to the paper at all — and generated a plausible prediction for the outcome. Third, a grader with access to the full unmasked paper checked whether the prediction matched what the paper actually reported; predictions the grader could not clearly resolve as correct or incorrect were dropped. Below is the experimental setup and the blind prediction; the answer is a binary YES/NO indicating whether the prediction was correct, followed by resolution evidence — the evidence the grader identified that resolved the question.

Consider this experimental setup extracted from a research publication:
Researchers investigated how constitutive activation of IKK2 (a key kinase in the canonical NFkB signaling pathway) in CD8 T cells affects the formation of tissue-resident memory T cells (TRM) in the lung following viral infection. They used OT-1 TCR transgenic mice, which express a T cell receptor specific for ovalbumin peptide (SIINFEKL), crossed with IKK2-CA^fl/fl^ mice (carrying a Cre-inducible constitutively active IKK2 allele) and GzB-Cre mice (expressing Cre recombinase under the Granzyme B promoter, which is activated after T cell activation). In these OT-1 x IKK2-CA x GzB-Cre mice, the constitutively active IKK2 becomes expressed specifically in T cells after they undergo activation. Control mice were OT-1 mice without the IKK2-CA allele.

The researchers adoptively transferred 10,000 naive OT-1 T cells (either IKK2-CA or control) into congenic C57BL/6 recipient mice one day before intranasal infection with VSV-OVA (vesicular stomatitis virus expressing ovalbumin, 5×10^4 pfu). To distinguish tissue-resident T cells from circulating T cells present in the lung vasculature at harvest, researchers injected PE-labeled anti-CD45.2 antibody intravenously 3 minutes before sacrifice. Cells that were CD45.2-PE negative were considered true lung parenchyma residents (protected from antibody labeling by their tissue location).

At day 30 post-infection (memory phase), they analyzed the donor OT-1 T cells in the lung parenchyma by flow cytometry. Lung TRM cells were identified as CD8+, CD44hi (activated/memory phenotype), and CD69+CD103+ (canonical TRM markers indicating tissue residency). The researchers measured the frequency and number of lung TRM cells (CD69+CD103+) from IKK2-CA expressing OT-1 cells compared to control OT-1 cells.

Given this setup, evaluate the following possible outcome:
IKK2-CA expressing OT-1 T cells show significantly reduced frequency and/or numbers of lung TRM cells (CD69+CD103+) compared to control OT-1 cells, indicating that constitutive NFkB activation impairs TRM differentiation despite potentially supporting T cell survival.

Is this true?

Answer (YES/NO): YES